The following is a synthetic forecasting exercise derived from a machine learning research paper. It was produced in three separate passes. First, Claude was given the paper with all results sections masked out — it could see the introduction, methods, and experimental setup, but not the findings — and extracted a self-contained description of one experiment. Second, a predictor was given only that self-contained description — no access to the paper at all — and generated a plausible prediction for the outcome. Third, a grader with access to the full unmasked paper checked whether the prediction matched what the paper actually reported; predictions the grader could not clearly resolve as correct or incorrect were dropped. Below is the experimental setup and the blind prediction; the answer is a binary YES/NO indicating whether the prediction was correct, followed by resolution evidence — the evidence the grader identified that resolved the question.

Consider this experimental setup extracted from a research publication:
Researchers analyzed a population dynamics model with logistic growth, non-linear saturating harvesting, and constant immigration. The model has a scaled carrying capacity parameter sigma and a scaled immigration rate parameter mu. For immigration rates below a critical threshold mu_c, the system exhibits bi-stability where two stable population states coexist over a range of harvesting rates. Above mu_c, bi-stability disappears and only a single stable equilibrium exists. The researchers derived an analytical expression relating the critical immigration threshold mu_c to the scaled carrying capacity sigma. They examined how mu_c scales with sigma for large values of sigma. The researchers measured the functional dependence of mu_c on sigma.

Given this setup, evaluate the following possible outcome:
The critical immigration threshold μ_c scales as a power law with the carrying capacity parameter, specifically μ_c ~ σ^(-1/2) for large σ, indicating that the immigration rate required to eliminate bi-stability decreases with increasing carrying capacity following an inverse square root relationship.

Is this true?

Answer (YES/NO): NO